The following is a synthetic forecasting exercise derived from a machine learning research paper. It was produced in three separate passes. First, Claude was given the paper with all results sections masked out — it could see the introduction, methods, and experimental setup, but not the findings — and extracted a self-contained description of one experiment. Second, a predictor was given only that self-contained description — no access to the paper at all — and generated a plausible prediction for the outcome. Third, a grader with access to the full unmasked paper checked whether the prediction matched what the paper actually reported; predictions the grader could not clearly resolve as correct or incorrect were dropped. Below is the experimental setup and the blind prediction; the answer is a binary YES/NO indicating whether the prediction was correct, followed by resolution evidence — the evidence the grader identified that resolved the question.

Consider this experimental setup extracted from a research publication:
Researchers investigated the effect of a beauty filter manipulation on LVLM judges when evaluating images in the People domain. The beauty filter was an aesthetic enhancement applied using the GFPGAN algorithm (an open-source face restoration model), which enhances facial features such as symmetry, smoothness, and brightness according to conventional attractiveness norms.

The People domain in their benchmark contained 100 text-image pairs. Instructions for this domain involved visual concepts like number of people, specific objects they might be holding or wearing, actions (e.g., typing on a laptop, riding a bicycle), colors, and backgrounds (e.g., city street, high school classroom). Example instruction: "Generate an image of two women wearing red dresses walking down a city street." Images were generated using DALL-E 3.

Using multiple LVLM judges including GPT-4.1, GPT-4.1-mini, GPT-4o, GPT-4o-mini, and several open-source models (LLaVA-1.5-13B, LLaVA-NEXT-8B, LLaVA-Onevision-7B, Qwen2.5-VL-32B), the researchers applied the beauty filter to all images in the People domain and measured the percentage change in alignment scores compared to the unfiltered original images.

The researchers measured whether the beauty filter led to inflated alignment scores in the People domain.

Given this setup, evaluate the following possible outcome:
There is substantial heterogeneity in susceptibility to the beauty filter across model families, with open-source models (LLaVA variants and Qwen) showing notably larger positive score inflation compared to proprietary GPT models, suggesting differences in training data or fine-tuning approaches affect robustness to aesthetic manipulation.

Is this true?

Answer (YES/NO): YES